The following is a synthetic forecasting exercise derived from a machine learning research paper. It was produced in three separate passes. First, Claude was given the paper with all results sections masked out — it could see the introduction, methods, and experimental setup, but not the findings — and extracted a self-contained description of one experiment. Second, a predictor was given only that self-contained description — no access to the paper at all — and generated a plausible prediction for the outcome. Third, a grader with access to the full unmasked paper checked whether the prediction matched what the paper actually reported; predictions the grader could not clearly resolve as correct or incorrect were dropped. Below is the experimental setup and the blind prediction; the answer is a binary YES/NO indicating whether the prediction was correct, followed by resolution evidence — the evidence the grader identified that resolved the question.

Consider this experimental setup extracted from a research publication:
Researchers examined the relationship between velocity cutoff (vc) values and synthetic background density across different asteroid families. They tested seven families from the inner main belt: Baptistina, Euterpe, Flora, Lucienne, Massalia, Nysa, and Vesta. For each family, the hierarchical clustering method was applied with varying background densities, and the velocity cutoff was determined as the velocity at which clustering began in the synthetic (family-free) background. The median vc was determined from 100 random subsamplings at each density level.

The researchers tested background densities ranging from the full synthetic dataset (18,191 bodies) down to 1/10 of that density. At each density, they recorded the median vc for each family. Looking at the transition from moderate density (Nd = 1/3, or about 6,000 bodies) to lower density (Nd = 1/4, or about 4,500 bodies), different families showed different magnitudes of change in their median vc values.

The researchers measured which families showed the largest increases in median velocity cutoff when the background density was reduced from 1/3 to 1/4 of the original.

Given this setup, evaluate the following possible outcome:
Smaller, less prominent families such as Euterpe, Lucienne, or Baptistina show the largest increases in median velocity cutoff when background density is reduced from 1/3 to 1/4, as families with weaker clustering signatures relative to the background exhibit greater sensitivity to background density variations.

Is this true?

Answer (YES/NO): NO